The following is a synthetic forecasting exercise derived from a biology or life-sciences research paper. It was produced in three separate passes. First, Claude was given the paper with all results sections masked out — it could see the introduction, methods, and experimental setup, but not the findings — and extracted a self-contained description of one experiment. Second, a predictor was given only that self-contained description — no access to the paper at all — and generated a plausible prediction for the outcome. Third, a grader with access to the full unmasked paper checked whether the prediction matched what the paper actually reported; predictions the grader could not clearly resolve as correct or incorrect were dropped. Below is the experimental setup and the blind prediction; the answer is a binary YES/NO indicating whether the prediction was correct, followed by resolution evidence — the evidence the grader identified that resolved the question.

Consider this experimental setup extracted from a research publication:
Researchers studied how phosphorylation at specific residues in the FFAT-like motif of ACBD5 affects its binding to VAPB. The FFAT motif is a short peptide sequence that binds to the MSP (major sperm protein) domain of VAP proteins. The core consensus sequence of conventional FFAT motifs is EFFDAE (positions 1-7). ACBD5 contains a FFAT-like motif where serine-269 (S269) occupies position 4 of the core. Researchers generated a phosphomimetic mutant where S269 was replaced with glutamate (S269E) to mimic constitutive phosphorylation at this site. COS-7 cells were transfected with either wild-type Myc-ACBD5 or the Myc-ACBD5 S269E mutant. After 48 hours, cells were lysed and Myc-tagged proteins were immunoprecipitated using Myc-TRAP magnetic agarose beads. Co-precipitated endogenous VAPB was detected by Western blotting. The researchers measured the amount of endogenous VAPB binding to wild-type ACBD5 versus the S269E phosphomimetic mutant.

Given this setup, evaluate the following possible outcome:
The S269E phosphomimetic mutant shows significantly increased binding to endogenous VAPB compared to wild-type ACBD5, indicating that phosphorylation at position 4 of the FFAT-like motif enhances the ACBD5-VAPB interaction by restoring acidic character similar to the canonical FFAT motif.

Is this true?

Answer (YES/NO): NO